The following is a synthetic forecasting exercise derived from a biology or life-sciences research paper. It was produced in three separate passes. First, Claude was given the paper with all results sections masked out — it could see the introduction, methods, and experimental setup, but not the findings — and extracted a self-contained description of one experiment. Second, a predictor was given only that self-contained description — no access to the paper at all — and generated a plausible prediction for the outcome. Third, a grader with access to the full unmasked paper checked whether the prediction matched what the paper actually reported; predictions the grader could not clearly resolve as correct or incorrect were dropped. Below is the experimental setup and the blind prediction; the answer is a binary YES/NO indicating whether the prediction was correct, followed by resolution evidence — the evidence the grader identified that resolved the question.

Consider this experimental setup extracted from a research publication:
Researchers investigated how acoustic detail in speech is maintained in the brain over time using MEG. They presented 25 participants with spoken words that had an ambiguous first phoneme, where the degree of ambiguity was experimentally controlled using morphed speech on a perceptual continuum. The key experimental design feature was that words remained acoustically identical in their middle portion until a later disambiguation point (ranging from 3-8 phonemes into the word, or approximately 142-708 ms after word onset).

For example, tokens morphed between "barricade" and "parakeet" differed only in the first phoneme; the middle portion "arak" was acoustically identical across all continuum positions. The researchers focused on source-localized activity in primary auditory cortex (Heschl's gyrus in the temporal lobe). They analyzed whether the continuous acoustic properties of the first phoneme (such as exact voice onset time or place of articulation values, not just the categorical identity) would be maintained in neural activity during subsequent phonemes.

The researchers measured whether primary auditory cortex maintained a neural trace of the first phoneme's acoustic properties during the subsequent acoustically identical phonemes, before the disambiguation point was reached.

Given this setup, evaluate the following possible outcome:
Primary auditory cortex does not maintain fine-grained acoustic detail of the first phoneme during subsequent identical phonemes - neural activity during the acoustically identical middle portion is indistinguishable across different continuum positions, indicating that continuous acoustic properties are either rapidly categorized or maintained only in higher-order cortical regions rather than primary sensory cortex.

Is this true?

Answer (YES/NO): NO